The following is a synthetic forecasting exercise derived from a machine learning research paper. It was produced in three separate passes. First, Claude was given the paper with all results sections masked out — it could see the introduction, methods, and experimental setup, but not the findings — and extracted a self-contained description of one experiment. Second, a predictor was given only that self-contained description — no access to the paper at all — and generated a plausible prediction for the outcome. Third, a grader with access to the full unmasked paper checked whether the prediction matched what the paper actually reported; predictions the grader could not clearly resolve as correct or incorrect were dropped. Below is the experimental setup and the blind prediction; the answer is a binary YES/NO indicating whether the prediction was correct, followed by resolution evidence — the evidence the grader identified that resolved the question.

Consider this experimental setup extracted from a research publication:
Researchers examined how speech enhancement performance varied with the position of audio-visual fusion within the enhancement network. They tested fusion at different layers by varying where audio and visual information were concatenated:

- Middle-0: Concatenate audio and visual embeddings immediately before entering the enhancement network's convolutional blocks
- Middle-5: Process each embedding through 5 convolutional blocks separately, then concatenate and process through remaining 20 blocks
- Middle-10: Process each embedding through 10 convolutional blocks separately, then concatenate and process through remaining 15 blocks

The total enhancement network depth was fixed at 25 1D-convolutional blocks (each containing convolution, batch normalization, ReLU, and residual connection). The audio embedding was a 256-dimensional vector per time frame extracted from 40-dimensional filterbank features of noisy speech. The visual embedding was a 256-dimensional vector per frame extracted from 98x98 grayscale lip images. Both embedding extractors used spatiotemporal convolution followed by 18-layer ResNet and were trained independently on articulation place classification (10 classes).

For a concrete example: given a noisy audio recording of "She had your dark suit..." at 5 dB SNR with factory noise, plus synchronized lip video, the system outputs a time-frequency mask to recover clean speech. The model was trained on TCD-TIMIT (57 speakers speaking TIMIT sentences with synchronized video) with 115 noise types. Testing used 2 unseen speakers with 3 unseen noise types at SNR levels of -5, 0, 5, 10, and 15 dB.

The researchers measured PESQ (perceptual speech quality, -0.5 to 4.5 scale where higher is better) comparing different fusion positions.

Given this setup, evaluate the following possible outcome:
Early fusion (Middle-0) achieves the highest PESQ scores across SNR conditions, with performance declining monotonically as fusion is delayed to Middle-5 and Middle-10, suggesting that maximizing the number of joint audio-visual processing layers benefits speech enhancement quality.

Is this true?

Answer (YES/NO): YES